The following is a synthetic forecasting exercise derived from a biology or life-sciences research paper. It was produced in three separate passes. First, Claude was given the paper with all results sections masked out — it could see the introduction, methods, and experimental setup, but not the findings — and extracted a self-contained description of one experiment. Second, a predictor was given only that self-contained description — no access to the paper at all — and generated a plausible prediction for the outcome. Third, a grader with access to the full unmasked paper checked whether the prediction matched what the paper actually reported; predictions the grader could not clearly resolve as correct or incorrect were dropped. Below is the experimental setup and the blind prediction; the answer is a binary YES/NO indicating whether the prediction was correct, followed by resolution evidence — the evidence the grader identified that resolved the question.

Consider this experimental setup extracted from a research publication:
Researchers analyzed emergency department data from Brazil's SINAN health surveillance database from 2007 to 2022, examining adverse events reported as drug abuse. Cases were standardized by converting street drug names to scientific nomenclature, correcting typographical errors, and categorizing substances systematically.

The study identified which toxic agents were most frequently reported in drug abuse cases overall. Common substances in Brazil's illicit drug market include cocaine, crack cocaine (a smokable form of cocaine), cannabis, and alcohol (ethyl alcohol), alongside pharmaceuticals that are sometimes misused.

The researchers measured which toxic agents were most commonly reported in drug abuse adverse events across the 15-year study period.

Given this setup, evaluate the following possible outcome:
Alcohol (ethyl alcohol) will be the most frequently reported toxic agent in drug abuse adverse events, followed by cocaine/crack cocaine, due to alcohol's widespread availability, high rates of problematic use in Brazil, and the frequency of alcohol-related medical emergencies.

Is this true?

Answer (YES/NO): NO